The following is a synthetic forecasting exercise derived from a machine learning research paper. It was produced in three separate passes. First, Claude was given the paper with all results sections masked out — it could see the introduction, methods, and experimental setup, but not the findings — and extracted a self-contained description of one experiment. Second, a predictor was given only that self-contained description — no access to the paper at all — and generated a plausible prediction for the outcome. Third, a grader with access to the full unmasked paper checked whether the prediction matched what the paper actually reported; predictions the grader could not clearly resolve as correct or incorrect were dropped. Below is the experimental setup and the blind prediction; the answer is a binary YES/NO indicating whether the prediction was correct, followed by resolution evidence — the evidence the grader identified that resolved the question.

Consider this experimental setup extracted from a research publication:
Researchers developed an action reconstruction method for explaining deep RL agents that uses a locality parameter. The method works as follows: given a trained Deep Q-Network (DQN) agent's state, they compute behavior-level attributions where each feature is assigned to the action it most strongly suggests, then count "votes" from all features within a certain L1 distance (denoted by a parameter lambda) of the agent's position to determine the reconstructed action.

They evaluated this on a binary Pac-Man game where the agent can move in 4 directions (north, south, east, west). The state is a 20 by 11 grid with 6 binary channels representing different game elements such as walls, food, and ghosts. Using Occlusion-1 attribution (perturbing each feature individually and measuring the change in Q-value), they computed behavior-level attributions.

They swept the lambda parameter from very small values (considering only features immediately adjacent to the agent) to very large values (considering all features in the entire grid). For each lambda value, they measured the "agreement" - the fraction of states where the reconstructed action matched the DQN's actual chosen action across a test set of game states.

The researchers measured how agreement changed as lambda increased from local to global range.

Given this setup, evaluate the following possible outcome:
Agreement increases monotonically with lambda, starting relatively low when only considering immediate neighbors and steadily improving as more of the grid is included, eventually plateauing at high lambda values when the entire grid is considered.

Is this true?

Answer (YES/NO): NO